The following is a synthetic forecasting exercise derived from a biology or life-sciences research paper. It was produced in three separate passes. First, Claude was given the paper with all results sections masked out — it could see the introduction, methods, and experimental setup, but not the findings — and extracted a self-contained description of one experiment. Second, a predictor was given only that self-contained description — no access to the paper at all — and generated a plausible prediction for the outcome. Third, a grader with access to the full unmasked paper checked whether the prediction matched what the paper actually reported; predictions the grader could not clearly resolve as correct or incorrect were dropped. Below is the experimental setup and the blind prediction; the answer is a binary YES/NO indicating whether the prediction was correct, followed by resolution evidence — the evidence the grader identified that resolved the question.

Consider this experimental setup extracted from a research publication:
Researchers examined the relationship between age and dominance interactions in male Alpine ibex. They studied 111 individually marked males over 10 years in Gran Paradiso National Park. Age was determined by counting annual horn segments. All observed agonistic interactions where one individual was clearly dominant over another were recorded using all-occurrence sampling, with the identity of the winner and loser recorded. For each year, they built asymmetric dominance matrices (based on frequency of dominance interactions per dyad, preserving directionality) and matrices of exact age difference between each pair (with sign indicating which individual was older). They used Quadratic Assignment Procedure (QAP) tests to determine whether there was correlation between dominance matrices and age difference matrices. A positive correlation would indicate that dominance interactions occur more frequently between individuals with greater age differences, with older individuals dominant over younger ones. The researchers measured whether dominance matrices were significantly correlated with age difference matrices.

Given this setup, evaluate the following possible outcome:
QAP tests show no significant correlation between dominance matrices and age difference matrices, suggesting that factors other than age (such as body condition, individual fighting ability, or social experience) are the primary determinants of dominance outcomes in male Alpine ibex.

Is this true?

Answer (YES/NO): NO